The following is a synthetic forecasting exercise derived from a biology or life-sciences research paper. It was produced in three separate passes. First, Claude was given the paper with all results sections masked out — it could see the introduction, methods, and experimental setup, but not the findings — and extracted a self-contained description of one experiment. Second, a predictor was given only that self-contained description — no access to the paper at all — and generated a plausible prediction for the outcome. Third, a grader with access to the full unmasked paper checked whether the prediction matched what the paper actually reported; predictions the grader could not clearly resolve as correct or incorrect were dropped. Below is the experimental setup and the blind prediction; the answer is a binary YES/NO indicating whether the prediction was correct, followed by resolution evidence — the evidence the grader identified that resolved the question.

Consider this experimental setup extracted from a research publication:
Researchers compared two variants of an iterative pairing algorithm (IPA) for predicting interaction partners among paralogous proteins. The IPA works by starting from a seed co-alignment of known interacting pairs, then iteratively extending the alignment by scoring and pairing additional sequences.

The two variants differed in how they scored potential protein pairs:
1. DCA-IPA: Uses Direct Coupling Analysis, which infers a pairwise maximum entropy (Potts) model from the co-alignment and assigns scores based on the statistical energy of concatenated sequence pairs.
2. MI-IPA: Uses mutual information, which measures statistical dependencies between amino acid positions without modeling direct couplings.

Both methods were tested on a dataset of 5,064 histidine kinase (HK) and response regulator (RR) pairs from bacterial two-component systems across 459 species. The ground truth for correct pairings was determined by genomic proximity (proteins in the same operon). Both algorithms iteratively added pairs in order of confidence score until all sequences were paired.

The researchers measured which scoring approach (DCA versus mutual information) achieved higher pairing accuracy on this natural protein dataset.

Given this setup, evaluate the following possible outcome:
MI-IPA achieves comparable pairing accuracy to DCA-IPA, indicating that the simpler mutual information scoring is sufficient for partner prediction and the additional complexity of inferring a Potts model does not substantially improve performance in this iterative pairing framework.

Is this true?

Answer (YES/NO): YES